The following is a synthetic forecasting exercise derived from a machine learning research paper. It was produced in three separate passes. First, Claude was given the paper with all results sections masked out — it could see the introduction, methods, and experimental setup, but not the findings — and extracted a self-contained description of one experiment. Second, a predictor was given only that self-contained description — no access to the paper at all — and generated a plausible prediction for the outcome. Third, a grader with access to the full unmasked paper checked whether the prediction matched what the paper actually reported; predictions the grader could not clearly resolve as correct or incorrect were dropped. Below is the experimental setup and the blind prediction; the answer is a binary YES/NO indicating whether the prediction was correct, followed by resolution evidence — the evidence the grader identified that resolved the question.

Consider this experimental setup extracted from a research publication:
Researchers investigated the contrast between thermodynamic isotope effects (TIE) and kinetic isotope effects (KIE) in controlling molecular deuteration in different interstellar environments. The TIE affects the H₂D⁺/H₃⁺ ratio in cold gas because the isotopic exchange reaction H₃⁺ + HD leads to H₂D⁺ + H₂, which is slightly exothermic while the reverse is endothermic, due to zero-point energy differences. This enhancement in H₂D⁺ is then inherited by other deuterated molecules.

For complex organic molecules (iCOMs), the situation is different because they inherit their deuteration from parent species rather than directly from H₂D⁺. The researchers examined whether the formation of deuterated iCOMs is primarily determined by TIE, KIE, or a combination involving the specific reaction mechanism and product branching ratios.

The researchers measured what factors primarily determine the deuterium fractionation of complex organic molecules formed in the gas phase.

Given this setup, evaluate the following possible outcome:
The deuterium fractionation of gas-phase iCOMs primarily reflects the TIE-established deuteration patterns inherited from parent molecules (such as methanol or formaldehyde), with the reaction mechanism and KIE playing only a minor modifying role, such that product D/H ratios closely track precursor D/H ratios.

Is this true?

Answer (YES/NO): NO